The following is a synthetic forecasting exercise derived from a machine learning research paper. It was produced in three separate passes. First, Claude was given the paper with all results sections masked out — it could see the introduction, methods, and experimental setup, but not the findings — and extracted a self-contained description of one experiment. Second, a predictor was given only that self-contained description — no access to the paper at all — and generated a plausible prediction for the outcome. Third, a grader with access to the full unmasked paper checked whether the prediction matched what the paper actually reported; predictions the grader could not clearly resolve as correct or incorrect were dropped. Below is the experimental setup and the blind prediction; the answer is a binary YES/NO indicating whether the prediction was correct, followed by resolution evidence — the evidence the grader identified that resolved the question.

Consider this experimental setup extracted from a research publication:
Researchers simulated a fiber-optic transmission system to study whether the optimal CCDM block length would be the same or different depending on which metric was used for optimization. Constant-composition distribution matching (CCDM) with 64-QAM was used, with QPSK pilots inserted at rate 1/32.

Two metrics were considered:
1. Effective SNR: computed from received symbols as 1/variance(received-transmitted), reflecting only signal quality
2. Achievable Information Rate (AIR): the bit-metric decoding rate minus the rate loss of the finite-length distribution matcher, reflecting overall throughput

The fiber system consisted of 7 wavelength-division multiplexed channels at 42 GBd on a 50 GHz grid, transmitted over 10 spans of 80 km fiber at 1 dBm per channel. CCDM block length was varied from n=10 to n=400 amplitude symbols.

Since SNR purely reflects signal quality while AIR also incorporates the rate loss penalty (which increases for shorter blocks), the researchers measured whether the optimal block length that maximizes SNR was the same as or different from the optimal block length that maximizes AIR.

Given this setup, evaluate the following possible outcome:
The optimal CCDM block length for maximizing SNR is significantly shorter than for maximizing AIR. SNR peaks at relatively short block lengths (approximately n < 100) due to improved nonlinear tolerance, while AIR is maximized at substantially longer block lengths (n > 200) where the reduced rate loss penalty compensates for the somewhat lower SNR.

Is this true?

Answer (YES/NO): NO